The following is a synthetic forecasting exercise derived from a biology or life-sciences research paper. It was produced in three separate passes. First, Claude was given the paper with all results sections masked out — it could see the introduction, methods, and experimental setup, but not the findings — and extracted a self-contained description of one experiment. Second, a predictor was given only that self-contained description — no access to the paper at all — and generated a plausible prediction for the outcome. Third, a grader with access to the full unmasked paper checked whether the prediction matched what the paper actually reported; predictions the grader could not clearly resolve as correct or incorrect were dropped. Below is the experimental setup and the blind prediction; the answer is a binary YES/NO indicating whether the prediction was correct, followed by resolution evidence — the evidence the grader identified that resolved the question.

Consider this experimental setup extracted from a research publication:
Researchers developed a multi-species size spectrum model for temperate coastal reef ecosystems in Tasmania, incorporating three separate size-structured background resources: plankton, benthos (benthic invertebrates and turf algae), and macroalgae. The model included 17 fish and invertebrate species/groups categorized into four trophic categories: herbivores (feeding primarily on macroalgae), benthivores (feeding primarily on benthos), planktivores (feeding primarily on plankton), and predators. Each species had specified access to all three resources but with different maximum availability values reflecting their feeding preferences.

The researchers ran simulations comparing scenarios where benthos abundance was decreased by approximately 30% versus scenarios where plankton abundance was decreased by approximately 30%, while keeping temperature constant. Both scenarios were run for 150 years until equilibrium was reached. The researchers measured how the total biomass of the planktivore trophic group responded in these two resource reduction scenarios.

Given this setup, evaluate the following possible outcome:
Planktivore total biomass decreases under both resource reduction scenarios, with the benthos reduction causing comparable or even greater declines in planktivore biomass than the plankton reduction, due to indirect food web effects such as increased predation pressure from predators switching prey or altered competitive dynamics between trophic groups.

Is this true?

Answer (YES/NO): NO